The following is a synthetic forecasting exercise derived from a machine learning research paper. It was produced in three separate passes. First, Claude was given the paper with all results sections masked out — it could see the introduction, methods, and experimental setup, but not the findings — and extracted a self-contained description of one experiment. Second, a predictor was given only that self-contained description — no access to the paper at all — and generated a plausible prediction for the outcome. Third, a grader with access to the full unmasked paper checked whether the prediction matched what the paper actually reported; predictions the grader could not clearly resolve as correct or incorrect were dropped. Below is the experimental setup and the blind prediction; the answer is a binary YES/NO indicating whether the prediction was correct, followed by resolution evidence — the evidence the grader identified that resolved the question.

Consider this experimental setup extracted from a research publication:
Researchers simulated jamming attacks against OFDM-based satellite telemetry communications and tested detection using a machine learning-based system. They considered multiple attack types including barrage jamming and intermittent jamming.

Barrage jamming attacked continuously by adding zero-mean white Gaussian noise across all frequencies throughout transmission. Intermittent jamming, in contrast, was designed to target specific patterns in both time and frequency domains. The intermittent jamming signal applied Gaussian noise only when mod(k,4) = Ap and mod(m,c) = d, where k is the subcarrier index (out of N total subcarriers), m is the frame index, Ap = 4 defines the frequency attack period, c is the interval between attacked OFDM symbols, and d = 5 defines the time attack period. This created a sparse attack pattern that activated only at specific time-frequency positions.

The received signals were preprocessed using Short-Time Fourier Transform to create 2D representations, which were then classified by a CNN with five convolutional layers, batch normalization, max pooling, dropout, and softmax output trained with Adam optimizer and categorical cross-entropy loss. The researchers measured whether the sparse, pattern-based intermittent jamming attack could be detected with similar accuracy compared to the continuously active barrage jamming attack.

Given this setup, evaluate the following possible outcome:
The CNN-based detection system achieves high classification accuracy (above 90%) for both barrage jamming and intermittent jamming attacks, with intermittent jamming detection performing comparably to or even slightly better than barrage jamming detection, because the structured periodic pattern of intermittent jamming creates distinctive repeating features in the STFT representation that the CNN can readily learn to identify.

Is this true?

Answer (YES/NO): NO